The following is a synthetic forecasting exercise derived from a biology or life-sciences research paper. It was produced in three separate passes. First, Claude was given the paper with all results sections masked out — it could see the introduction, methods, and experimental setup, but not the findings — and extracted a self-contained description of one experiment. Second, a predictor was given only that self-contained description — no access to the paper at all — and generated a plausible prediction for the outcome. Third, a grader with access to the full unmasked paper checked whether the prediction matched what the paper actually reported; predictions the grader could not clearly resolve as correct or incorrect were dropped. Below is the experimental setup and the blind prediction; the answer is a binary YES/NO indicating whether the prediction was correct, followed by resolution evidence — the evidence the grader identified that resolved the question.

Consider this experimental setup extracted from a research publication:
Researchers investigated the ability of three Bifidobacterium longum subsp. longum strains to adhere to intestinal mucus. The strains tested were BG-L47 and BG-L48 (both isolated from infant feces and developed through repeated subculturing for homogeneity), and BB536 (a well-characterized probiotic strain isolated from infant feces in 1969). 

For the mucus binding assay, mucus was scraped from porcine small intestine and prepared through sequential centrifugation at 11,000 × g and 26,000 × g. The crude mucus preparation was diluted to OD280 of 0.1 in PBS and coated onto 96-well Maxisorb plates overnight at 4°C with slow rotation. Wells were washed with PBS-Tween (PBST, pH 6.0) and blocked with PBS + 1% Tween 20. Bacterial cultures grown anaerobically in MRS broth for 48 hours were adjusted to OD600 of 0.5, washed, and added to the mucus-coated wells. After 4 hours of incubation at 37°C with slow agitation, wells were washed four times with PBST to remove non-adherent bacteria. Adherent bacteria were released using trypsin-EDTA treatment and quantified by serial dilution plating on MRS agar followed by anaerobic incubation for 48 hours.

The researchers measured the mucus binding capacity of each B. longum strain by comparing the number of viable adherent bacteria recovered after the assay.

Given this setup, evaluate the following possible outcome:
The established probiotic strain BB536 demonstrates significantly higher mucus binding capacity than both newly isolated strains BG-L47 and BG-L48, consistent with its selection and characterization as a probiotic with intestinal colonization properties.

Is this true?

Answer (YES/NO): NO